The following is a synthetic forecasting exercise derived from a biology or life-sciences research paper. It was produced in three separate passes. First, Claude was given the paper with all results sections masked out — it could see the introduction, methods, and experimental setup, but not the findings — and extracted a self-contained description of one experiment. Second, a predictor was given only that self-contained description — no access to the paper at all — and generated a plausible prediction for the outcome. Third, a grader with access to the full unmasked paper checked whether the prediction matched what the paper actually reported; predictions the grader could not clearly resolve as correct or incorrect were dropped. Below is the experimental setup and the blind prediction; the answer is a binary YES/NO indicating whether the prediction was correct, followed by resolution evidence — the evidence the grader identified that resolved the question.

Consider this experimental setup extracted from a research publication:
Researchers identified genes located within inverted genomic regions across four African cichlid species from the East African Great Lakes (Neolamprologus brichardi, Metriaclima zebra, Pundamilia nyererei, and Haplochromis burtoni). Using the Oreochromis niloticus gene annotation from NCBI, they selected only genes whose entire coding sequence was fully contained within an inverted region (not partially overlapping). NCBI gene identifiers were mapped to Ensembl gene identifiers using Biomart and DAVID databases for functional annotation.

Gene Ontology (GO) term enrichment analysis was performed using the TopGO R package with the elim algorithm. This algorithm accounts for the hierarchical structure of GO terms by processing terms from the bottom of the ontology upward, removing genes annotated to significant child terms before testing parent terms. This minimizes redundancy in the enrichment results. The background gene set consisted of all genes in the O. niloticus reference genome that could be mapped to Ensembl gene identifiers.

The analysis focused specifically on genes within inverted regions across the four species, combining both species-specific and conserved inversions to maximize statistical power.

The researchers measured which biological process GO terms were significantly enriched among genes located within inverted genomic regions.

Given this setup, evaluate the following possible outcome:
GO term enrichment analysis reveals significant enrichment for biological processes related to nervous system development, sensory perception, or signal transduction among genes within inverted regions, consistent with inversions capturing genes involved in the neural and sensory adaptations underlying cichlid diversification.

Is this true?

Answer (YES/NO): YES